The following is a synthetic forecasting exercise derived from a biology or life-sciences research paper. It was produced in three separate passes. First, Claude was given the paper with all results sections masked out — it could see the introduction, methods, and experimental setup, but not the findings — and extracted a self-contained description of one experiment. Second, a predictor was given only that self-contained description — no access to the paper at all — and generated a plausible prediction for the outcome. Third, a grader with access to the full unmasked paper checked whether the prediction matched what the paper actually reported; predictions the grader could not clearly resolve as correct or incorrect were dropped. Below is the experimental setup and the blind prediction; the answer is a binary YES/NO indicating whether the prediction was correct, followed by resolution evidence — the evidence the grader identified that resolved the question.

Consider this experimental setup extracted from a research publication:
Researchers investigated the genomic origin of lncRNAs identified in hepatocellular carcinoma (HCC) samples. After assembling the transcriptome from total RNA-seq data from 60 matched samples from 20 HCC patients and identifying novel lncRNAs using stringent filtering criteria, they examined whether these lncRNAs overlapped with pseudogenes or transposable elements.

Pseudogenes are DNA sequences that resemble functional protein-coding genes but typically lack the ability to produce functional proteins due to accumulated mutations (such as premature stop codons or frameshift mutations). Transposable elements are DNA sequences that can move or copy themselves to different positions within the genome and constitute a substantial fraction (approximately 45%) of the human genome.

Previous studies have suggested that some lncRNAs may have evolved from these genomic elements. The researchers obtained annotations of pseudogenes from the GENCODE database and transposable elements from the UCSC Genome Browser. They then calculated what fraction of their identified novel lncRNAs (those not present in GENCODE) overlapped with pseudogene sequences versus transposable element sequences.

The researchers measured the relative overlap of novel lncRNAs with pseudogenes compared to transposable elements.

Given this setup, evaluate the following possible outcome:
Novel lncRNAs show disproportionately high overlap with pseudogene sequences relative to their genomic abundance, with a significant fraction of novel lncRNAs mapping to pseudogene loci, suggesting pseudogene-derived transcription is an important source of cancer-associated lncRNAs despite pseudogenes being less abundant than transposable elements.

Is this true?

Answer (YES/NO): NO